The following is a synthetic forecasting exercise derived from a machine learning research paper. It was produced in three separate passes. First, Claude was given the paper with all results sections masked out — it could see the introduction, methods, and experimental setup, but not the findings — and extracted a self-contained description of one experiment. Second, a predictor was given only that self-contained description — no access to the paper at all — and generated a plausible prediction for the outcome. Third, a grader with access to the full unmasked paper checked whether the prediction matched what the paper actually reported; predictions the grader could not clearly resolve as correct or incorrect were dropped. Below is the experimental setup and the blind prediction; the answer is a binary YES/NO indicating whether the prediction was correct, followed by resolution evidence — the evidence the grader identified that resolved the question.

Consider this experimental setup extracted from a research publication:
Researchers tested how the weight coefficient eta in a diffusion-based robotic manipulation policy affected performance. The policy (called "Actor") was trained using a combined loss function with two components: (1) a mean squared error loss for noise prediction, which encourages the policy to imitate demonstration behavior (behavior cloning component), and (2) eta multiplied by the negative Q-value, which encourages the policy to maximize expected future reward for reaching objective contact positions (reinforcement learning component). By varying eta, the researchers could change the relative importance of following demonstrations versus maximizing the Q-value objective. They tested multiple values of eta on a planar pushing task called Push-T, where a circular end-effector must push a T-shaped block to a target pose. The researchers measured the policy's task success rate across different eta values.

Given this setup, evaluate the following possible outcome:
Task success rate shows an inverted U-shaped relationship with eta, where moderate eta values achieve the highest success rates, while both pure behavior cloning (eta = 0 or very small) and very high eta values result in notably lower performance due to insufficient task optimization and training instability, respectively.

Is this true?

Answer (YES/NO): NO